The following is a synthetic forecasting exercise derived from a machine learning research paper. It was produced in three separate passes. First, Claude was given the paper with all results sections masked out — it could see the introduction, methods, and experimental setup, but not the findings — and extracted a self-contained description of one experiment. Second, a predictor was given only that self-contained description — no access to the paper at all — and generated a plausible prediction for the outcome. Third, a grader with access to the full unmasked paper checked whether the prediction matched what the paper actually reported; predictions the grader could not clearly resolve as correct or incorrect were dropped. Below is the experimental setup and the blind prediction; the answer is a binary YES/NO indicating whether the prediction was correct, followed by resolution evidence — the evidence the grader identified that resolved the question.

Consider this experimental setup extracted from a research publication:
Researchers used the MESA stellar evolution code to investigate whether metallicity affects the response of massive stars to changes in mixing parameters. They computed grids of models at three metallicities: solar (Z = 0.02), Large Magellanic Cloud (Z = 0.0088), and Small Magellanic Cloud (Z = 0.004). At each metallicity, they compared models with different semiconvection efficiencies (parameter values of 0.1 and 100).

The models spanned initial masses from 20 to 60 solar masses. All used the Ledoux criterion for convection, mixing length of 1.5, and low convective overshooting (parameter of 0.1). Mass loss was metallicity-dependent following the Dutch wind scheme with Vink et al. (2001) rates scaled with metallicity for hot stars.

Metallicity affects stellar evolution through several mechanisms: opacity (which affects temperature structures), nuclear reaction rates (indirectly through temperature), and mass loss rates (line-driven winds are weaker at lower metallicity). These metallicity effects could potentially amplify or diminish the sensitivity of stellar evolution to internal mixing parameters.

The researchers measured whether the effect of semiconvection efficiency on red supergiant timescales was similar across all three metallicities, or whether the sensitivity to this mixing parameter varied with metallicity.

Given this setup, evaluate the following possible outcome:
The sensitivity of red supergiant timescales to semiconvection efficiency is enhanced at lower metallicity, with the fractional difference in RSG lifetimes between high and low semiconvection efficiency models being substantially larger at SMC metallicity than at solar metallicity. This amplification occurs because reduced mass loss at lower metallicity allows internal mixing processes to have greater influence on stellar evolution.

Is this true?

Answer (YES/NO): YES